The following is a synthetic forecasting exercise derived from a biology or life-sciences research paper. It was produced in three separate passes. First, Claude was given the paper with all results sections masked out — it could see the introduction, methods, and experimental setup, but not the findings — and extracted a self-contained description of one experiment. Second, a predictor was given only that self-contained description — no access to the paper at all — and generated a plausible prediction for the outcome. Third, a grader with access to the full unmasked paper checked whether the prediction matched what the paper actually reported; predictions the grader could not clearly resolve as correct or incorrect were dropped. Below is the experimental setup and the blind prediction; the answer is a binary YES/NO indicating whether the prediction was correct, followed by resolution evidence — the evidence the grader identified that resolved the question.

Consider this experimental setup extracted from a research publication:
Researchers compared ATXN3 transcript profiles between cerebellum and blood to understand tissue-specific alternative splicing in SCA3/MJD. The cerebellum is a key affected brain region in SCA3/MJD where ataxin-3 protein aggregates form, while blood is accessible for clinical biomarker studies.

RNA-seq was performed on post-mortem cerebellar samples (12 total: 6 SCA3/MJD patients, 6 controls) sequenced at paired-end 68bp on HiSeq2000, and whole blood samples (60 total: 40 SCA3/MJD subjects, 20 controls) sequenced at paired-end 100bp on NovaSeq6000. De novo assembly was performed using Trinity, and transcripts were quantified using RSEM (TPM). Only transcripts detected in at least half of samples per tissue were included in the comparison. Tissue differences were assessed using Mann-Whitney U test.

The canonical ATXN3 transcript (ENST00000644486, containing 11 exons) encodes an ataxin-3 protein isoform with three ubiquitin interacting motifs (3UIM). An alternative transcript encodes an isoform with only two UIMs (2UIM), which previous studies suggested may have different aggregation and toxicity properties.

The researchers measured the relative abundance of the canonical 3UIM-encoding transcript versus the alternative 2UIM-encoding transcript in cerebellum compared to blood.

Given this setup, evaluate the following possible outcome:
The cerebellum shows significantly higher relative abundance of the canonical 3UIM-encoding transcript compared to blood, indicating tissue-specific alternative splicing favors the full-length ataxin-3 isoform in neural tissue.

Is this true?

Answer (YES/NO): NO